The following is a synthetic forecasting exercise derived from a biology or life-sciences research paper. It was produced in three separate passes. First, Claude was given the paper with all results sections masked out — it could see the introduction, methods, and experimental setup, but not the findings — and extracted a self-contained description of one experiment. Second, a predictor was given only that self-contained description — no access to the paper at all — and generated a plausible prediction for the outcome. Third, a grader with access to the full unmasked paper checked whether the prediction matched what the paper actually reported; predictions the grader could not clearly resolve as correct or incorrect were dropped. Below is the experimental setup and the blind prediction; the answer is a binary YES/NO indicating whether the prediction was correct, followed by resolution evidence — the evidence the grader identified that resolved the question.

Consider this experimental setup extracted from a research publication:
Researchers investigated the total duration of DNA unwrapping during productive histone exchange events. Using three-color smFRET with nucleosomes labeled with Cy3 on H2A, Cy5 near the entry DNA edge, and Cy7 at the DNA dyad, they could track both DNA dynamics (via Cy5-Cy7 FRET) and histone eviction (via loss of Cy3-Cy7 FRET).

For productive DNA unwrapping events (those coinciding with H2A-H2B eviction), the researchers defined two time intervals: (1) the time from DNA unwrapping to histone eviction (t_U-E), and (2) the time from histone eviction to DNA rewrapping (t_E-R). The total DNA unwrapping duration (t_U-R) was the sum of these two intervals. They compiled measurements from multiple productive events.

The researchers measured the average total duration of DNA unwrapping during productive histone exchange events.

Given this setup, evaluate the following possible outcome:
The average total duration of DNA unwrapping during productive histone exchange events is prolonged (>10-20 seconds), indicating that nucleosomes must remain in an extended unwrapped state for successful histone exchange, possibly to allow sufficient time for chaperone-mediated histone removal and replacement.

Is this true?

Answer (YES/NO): NO